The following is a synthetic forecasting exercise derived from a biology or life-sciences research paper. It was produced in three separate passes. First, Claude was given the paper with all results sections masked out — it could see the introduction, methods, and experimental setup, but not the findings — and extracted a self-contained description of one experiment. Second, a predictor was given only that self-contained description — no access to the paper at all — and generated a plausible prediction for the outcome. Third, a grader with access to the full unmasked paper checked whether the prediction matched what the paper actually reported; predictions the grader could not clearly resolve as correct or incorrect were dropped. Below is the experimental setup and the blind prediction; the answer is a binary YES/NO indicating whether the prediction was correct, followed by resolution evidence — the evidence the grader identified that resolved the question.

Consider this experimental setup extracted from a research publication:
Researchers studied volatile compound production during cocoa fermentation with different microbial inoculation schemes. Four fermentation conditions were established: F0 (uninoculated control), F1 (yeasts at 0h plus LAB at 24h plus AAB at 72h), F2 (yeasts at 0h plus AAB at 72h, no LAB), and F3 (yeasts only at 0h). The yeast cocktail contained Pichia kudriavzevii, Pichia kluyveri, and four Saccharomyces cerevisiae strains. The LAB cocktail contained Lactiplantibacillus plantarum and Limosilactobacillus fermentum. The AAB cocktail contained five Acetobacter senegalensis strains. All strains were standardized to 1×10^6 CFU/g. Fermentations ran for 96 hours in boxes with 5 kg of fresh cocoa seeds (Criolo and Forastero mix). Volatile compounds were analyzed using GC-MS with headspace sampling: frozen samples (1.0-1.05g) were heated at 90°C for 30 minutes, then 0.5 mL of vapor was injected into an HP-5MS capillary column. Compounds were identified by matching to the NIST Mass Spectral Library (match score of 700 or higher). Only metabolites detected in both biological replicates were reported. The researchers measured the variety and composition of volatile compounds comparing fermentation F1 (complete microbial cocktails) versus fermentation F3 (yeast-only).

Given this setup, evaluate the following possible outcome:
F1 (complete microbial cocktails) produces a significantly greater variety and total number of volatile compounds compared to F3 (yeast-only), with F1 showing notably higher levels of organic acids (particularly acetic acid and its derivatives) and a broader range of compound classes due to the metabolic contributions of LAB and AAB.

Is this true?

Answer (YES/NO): NO